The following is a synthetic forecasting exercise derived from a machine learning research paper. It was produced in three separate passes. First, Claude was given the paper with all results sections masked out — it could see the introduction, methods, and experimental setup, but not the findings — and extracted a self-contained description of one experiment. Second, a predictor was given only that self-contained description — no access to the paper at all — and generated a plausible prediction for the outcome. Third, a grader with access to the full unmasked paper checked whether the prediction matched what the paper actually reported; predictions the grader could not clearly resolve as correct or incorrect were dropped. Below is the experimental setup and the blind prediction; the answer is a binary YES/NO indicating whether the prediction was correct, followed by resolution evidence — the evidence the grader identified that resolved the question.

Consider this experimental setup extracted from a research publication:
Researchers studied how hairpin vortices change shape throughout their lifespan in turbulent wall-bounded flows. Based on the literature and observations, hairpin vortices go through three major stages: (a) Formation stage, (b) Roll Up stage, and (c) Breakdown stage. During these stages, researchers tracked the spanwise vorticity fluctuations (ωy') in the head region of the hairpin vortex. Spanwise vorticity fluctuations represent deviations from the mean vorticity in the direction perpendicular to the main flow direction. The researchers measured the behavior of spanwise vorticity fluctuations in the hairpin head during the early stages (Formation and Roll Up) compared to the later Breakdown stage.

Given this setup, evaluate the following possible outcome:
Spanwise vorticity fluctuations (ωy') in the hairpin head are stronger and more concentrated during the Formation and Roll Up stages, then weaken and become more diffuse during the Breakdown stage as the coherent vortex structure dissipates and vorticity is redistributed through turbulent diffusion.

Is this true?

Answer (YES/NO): NO